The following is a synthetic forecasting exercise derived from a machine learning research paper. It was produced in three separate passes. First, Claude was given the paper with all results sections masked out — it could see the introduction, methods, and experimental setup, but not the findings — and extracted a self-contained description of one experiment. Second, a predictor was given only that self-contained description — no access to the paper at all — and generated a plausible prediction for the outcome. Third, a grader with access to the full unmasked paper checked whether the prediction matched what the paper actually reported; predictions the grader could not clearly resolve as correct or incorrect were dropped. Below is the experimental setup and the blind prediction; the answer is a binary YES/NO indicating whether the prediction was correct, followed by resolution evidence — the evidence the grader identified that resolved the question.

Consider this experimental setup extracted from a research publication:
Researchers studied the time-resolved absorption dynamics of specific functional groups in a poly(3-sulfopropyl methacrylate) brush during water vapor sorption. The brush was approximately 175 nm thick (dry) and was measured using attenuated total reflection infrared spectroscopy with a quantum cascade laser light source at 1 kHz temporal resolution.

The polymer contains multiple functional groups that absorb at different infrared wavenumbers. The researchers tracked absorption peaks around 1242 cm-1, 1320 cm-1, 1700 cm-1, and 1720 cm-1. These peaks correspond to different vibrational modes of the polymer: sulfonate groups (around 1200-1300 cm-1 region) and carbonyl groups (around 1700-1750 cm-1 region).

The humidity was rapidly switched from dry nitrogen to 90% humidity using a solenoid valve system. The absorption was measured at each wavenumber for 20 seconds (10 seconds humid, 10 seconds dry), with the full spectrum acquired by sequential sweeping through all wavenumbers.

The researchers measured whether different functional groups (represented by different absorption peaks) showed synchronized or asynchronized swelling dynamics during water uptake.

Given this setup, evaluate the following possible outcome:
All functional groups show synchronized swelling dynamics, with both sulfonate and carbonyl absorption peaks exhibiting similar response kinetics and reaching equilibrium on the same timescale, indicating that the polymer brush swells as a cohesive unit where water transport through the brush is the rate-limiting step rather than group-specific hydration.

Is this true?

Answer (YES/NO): NO